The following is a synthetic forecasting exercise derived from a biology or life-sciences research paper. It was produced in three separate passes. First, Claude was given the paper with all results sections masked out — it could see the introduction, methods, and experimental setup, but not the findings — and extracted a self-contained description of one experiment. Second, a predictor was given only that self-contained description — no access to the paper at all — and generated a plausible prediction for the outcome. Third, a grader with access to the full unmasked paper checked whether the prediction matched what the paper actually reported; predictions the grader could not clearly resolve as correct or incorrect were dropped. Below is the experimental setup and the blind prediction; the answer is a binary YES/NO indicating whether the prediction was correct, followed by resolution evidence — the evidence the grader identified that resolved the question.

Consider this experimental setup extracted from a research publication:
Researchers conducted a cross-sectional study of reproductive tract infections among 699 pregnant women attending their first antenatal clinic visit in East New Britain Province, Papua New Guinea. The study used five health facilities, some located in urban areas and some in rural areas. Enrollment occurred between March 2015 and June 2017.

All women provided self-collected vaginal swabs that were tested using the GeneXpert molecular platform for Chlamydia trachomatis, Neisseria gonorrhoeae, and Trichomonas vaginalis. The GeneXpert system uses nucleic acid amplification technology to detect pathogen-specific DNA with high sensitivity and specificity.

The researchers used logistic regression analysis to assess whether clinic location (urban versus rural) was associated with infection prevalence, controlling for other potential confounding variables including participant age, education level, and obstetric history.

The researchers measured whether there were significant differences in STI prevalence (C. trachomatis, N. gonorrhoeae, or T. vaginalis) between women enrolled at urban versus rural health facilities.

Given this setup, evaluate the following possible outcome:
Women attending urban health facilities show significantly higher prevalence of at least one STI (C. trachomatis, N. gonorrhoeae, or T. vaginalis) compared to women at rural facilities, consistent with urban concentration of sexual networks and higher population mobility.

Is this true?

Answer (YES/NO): NO